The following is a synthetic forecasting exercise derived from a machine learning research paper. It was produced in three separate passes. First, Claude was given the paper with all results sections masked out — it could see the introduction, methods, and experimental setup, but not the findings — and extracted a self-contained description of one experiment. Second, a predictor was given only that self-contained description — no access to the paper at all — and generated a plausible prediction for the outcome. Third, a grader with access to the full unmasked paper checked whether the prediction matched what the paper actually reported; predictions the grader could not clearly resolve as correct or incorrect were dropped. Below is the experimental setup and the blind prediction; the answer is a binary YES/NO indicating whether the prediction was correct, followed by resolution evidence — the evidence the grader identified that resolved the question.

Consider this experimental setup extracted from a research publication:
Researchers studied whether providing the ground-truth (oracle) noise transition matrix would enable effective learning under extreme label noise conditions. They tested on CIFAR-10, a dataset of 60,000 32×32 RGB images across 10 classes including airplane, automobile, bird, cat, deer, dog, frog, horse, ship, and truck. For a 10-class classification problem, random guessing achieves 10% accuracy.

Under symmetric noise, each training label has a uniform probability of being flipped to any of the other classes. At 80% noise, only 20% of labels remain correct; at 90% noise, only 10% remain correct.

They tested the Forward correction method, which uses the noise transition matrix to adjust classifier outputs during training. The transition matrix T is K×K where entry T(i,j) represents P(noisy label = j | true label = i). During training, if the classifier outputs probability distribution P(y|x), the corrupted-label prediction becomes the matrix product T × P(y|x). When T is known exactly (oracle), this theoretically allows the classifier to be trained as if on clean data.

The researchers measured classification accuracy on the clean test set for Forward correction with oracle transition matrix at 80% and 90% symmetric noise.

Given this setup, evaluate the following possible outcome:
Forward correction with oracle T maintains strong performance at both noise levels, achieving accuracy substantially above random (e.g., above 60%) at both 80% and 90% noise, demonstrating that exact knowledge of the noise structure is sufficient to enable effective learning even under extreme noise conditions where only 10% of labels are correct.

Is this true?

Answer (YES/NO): NO